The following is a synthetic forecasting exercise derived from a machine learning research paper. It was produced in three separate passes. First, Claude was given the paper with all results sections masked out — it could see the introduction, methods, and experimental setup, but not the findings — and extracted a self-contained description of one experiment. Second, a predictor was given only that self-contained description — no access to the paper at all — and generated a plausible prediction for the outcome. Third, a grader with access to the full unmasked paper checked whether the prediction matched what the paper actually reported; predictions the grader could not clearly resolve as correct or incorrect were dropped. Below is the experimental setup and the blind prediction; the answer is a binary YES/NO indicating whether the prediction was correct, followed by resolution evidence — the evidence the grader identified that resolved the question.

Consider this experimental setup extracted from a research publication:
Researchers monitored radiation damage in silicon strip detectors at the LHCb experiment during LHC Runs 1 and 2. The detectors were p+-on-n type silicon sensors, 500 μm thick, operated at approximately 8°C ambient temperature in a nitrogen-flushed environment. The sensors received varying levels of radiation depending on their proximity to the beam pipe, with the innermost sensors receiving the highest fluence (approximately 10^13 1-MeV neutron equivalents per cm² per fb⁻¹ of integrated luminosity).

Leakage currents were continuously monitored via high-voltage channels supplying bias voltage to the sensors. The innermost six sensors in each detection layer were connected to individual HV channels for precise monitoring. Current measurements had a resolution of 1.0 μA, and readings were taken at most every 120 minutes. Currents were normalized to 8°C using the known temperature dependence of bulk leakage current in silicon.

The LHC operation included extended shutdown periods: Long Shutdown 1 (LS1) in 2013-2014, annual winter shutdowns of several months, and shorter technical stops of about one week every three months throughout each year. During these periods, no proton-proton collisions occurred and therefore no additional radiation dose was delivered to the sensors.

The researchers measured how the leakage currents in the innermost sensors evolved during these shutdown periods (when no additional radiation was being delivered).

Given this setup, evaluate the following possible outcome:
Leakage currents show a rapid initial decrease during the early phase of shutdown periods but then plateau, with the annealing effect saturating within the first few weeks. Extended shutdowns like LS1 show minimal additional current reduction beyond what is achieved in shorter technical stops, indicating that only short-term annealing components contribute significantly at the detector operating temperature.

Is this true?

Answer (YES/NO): NO